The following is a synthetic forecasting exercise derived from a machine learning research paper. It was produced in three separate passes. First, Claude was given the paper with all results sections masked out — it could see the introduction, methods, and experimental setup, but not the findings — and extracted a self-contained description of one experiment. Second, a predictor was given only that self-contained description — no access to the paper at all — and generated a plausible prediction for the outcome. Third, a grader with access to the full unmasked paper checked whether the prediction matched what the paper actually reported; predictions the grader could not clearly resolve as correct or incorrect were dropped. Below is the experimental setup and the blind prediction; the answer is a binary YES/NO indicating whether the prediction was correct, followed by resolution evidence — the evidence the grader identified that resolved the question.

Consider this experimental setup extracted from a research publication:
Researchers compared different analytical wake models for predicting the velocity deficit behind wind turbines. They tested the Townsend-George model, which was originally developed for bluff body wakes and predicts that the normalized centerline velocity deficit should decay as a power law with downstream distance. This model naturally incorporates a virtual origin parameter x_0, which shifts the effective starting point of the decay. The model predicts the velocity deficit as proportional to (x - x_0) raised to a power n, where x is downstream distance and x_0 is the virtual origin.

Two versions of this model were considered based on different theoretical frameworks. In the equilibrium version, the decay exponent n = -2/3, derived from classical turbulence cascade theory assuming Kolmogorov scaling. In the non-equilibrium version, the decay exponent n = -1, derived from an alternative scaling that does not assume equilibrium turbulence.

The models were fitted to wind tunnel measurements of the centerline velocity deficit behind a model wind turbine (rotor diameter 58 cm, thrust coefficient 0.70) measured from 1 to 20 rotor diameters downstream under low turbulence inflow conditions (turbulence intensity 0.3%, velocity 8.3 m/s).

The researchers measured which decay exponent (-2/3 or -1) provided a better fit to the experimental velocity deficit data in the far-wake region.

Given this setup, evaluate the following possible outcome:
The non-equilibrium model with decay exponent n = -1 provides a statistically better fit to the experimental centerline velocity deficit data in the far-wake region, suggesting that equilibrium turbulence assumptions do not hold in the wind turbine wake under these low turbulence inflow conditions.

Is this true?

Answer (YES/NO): NO